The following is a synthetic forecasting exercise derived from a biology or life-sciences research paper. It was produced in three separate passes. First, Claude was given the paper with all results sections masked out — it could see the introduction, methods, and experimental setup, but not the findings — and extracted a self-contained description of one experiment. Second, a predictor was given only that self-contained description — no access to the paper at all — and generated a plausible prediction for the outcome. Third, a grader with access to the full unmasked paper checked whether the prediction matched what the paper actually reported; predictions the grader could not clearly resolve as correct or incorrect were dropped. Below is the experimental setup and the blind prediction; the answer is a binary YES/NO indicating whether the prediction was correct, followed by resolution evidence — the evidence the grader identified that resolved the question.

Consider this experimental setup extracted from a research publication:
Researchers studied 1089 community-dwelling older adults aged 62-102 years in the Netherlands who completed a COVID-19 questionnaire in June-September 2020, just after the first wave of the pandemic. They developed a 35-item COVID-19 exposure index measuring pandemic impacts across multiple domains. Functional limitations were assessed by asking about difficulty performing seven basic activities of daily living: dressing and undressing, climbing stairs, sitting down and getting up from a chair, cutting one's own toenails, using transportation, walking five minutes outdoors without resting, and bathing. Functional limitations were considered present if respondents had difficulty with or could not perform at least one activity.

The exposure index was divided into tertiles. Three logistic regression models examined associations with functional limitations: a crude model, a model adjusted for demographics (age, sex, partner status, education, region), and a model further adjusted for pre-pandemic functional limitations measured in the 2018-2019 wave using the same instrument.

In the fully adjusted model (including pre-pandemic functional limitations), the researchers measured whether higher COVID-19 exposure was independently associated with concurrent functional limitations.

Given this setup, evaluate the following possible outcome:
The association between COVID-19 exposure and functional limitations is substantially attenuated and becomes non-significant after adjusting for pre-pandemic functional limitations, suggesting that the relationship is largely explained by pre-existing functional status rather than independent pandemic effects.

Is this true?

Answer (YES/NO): NO